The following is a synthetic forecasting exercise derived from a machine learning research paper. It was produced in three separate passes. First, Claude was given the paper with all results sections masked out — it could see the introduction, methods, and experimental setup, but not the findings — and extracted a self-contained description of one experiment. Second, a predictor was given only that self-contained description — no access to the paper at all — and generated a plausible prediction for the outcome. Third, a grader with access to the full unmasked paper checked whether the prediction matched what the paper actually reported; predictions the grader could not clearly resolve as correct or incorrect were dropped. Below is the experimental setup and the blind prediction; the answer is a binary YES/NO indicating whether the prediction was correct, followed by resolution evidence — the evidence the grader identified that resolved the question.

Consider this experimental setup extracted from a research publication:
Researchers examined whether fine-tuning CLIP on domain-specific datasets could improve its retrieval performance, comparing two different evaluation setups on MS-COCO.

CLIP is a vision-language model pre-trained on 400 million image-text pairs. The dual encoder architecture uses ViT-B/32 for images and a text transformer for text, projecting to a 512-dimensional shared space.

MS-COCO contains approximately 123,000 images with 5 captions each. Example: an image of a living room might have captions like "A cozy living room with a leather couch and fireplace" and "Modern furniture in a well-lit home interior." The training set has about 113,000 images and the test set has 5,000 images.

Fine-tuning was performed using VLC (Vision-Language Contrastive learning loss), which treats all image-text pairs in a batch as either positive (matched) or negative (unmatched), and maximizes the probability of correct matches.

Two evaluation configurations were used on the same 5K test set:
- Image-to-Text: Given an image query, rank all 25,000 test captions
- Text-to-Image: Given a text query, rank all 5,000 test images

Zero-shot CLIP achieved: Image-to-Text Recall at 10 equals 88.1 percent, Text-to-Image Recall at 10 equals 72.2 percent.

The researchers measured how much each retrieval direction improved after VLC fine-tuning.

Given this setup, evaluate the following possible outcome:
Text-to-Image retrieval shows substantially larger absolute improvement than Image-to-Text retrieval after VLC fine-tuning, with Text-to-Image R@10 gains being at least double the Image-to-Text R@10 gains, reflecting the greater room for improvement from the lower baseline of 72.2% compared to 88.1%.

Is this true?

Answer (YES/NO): YES